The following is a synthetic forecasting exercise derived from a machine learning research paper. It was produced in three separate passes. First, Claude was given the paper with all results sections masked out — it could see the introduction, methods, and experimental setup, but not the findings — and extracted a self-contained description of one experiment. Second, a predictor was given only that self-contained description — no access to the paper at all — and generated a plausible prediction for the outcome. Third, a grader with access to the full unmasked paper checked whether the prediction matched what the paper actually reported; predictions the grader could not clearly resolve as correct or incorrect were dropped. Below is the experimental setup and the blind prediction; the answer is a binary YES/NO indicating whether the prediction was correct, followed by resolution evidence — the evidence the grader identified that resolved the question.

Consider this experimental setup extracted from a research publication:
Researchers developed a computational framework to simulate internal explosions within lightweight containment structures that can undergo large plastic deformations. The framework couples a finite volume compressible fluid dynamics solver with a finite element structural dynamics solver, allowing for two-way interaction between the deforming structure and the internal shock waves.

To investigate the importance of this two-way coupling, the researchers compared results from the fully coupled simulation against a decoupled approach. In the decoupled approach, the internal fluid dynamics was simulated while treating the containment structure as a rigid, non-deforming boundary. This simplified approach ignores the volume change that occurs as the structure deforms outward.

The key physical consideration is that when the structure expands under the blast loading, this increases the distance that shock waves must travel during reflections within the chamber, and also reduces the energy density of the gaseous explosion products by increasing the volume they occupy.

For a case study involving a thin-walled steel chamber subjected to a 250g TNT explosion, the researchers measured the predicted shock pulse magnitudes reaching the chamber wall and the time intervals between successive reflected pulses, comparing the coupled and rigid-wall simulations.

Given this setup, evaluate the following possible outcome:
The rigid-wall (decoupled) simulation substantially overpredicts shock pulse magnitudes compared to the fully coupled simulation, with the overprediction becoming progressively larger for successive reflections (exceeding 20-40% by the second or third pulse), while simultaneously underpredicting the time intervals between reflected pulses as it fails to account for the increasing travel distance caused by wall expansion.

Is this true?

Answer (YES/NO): NO